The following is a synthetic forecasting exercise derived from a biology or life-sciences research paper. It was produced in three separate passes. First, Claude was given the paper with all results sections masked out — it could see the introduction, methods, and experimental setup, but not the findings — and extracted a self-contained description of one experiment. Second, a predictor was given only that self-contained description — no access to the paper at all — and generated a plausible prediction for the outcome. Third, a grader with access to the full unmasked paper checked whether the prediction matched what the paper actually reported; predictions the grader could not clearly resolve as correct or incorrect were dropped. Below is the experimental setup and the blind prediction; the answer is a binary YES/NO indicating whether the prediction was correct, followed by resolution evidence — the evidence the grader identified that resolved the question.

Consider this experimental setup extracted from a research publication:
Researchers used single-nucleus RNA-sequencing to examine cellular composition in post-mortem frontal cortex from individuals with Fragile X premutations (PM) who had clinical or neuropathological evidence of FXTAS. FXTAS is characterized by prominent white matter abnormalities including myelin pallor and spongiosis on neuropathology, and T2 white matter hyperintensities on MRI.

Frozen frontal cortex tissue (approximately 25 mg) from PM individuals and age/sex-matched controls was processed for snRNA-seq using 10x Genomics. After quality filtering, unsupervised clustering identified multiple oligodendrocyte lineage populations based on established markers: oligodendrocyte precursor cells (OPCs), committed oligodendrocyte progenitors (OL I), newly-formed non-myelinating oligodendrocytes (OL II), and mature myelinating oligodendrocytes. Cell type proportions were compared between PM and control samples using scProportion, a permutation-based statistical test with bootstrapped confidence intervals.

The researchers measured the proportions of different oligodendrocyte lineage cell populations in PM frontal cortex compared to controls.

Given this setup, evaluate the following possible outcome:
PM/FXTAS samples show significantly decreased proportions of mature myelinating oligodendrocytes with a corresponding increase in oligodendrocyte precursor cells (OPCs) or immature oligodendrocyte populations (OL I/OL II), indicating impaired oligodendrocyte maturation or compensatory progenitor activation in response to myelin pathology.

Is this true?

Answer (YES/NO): NO